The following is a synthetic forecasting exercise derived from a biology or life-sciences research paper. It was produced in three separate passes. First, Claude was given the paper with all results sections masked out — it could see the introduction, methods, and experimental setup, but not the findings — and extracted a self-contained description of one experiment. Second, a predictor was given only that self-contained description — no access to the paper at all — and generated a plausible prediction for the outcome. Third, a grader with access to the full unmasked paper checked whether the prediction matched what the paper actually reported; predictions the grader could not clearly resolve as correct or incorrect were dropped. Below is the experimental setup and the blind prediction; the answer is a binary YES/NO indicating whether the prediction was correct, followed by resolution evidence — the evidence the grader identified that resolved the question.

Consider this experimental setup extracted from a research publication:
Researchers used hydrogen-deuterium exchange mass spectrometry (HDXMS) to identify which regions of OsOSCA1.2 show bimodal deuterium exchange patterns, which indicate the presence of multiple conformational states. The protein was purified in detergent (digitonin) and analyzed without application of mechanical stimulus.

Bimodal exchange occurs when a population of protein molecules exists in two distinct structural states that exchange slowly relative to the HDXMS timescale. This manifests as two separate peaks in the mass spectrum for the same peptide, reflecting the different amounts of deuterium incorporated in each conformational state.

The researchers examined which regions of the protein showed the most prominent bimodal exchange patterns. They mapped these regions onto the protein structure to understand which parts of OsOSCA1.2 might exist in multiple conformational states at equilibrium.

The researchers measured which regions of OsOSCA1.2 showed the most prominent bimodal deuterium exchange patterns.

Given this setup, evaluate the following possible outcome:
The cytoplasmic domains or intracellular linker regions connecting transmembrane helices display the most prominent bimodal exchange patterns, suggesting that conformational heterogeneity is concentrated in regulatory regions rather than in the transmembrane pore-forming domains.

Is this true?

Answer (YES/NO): YES